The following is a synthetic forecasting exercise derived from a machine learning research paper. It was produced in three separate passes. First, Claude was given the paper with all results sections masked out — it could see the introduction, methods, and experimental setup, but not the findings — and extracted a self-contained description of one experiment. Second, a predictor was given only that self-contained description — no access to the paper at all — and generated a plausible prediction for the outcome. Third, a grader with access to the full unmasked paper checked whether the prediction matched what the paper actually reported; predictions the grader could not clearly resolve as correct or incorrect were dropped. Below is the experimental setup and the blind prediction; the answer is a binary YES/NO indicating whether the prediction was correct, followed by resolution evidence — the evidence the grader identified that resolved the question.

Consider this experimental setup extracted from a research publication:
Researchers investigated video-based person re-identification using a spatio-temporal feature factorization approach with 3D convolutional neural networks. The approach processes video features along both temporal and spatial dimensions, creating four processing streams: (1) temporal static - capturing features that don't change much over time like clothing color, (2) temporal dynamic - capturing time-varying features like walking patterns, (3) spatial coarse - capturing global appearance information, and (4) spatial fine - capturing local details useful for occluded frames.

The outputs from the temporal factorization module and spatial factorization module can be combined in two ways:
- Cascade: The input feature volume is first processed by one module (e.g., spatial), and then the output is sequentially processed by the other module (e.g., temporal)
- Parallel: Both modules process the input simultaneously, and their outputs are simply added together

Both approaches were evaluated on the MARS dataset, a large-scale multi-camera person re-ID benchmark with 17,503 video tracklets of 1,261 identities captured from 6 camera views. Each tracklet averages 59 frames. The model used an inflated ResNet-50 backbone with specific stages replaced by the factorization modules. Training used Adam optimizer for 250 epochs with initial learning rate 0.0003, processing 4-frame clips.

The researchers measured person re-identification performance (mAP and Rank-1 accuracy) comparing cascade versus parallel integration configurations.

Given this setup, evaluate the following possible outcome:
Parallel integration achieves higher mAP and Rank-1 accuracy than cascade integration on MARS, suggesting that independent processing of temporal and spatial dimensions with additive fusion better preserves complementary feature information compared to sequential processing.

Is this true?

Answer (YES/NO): NO